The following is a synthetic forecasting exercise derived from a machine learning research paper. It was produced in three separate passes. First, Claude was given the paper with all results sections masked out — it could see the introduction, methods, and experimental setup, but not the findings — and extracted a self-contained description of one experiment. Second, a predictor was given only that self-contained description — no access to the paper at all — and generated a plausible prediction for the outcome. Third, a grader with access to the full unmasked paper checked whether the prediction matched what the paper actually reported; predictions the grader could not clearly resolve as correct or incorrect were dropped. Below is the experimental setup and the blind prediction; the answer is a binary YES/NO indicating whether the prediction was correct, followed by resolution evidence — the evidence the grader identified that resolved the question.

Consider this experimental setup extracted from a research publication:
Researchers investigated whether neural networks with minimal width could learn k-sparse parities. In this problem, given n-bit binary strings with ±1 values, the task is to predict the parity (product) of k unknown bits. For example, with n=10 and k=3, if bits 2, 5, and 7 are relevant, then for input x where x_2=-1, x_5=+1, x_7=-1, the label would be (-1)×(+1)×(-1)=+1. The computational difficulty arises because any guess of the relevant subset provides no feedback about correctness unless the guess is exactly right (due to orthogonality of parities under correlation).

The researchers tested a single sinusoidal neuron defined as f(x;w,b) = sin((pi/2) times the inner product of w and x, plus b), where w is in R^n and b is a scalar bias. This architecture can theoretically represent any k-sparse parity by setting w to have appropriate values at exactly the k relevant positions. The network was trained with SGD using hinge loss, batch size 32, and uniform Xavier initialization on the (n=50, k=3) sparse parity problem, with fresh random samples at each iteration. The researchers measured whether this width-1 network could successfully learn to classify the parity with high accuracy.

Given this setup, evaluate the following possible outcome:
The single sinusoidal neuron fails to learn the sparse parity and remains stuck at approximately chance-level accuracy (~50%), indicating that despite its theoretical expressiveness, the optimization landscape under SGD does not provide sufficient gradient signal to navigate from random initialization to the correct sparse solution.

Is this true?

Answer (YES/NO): NO